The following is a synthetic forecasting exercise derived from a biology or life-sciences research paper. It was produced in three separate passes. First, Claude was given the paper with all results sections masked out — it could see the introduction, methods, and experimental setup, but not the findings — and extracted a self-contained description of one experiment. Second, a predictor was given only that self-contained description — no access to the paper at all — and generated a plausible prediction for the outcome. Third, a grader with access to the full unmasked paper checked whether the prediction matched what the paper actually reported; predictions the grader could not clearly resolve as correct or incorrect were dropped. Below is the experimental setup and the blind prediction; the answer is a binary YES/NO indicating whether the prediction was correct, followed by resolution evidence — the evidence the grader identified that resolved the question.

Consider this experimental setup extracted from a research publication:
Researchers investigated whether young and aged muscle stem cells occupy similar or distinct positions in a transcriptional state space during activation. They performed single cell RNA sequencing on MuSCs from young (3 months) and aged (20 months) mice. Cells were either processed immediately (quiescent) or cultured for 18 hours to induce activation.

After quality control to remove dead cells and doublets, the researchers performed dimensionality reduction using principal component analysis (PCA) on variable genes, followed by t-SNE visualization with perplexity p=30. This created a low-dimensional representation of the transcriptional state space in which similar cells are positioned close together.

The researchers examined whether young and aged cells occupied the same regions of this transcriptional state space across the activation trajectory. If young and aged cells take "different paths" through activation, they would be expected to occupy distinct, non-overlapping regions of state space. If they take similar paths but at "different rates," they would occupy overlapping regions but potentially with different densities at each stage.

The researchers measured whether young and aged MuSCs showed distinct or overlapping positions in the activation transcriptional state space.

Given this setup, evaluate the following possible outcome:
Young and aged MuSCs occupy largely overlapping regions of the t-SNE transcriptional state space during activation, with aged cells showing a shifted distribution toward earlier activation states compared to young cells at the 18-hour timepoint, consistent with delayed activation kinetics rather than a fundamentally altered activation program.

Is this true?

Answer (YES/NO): NO